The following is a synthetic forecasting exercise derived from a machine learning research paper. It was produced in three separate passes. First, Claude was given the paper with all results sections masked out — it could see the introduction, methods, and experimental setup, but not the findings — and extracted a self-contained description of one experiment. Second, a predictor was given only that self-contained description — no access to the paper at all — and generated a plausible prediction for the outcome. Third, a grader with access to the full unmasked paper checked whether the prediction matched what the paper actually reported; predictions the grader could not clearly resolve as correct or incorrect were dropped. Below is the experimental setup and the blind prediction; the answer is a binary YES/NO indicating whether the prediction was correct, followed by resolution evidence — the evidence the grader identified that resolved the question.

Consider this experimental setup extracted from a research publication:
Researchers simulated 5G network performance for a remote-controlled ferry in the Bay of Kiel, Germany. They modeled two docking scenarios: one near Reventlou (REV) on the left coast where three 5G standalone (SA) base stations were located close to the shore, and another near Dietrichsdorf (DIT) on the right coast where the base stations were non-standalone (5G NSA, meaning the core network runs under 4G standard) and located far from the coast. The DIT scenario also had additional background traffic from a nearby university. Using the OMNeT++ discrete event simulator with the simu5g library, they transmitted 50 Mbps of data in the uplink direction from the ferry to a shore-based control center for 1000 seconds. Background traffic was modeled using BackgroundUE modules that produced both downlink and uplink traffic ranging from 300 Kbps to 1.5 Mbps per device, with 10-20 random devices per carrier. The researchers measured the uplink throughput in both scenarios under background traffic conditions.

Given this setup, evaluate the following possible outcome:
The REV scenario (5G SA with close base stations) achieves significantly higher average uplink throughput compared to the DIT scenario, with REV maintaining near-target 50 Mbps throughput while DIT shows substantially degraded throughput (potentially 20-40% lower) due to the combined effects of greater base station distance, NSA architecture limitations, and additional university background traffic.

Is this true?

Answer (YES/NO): NO